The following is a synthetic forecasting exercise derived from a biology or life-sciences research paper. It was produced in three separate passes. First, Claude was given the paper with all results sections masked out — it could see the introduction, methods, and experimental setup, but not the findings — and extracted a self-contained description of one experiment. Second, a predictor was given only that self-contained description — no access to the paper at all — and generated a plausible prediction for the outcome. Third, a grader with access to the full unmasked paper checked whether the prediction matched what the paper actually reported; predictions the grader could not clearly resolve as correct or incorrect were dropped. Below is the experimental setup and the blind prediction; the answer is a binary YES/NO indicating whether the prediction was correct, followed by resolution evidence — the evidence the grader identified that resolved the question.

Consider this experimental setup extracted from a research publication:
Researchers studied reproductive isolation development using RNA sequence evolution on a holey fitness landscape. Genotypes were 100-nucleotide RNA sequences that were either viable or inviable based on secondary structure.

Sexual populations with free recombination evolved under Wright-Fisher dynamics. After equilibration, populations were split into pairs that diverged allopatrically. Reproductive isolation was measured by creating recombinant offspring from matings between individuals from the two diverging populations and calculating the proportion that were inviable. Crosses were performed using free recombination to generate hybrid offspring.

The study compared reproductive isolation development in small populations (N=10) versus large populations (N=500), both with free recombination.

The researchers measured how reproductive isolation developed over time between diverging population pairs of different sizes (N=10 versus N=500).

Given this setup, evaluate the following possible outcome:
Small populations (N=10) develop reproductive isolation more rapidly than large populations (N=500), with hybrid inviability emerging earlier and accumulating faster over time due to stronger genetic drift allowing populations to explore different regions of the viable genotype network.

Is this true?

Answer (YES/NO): YES